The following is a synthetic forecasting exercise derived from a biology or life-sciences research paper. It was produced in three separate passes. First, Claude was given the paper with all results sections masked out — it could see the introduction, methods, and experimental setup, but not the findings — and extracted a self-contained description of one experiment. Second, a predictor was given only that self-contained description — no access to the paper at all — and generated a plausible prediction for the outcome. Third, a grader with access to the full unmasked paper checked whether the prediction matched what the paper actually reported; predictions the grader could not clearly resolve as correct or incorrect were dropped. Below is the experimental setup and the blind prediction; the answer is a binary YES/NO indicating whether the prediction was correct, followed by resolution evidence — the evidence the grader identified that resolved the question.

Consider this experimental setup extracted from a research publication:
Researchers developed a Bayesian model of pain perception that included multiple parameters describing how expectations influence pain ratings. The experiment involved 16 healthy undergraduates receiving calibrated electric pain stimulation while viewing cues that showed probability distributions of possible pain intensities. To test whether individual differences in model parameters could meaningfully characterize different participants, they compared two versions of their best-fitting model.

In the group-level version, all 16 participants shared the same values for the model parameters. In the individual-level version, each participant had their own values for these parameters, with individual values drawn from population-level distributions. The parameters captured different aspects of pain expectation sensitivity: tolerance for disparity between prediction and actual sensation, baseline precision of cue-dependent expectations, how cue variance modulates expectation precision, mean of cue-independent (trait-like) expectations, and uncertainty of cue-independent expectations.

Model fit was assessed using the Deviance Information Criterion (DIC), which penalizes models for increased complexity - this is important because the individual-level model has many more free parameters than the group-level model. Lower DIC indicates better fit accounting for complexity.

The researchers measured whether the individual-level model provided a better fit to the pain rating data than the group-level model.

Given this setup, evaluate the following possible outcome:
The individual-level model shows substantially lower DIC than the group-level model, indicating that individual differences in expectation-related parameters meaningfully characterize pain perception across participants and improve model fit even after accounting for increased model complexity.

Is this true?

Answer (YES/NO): YES